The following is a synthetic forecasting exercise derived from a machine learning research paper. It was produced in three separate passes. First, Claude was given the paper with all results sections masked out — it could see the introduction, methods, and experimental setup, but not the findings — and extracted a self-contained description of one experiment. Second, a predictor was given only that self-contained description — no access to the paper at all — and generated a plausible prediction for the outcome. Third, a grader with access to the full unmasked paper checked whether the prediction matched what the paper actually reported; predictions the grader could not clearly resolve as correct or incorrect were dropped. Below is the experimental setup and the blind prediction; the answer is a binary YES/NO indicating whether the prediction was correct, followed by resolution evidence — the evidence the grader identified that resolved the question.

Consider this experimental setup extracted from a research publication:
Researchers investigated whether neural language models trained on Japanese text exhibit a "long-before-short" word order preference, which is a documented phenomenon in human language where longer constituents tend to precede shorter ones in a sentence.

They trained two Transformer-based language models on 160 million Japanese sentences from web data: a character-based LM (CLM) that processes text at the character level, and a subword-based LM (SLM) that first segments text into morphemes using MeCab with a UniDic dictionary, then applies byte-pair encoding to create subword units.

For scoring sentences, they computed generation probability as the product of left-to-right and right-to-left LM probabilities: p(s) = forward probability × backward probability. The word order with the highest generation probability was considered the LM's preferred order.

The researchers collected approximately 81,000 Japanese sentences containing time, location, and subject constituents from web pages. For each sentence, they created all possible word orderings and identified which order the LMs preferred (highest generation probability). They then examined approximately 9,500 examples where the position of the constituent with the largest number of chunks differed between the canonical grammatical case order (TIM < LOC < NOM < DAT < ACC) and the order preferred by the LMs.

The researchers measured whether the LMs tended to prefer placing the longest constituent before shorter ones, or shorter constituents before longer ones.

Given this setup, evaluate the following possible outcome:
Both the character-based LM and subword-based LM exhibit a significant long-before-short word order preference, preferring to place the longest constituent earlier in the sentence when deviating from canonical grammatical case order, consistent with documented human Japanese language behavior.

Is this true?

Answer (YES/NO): YES